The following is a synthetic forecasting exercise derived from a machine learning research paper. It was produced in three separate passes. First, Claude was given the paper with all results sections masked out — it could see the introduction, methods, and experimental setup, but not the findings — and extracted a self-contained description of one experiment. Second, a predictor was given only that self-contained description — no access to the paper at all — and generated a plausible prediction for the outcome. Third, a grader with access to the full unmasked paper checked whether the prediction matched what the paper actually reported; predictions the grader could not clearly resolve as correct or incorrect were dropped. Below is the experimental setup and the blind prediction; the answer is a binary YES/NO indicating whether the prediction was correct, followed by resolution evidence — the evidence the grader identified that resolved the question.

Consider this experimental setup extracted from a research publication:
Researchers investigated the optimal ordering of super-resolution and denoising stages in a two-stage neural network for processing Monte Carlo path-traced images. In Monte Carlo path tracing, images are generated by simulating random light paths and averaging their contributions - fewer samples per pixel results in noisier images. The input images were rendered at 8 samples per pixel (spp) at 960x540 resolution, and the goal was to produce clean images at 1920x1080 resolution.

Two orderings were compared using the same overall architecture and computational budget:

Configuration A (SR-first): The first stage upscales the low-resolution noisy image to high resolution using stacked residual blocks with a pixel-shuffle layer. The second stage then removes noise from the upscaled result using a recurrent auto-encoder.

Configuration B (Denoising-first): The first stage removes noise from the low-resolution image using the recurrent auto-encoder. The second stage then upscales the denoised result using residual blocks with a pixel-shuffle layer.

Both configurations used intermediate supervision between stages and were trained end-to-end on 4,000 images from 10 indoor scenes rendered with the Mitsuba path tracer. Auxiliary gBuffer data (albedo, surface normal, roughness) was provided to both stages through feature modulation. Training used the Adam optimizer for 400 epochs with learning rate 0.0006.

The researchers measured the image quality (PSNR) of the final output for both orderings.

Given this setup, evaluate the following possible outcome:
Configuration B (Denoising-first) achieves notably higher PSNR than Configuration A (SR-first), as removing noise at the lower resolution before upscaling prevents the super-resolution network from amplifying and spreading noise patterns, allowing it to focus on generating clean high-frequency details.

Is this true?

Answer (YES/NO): NO